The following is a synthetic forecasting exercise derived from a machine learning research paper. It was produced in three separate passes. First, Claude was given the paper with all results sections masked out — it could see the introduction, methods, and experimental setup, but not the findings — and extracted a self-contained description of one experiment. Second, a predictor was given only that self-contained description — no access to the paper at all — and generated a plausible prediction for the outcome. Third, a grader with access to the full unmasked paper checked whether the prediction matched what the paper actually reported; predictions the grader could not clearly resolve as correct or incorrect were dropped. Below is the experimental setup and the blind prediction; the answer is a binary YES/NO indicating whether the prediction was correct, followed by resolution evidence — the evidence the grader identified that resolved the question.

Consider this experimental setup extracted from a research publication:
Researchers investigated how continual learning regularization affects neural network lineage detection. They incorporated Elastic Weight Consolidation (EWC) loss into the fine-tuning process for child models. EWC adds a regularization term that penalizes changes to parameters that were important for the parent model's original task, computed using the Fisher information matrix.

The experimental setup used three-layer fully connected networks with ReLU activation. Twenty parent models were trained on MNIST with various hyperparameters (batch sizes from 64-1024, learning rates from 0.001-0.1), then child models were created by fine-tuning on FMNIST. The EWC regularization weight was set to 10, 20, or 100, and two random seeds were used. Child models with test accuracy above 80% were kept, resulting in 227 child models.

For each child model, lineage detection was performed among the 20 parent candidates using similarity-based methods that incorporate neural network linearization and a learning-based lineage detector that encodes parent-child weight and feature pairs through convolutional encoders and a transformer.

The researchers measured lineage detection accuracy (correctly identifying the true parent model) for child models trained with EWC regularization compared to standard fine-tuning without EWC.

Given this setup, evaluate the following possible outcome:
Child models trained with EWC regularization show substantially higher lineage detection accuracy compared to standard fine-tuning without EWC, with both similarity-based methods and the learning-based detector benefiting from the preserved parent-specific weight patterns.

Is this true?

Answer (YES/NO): NO